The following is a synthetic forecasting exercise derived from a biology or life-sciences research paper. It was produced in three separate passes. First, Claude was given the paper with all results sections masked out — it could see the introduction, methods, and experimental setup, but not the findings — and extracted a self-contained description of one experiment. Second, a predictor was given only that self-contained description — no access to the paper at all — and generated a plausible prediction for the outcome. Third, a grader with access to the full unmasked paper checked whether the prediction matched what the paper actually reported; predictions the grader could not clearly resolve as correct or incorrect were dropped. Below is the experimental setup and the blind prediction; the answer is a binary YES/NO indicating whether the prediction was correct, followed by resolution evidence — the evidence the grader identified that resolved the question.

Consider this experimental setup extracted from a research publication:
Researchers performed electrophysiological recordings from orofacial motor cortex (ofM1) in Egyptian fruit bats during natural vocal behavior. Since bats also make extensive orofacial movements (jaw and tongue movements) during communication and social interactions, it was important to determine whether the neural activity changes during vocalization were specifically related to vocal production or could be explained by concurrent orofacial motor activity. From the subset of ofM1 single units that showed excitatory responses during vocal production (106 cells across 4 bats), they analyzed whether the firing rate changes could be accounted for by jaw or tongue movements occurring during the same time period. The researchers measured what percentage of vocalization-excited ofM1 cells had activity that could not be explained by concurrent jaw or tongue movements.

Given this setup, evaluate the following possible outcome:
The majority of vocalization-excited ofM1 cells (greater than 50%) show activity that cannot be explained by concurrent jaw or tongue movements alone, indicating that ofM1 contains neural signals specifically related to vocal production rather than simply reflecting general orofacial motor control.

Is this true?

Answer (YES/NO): NO